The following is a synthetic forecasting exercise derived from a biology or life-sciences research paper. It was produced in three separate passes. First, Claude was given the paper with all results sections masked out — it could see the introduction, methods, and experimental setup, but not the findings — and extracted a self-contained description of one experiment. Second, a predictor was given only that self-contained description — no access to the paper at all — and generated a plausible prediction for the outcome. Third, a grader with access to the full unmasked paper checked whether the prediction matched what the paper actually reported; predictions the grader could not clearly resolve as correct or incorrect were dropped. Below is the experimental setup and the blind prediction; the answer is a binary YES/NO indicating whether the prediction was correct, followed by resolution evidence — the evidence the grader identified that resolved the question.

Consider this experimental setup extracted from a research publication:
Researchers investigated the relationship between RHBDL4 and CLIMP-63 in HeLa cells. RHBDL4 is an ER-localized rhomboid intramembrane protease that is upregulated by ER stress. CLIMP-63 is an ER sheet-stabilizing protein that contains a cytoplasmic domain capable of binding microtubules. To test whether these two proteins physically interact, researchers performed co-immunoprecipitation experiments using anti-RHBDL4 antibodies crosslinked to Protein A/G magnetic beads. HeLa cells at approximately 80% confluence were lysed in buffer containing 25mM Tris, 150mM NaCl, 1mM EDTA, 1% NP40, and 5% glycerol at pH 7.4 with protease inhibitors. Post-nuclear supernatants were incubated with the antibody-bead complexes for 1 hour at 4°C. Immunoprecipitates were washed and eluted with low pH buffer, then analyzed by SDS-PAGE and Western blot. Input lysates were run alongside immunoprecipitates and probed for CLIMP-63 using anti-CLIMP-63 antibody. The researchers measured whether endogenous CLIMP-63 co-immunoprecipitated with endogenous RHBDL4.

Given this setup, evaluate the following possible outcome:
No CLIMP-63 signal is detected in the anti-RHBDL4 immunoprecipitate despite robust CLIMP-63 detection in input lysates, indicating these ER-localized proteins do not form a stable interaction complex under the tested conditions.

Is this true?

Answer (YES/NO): NO